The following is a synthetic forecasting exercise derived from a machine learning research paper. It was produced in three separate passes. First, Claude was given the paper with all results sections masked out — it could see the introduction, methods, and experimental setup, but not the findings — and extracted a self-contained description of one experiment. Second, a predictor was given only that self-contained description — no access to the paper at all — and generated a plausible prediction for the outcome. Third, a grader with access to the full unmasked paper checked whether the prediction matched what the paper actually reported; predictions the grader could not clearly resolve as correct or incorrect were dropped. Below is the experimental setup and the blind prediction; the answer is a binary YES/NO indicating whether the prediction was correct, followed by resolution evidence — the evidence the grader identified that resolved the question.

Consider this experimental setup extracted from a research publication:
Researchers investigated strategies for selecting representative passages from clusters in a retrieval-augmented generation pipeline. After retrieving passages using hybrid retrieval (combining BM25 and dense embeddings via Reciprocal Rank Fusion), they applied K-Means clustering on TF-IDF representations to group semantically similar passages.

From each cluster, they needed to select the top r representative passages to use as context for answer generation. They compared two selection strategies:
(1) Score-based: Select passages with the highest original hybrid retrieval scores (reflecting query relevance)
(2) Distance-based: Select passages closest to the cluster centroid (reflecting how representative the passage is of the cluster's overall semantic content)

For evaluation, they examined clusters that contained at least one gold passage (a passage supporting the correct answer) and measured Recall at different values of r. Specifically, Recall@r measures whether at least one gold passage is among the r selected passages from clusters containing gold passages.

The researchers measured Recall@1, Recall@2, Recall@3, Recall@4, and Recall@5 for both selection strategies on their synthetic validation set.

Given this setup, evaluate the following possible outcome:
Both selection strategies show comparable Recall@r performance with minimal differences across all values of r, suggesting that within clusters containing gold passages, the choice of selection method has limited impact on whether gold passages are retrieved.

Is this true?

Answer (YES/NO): NO